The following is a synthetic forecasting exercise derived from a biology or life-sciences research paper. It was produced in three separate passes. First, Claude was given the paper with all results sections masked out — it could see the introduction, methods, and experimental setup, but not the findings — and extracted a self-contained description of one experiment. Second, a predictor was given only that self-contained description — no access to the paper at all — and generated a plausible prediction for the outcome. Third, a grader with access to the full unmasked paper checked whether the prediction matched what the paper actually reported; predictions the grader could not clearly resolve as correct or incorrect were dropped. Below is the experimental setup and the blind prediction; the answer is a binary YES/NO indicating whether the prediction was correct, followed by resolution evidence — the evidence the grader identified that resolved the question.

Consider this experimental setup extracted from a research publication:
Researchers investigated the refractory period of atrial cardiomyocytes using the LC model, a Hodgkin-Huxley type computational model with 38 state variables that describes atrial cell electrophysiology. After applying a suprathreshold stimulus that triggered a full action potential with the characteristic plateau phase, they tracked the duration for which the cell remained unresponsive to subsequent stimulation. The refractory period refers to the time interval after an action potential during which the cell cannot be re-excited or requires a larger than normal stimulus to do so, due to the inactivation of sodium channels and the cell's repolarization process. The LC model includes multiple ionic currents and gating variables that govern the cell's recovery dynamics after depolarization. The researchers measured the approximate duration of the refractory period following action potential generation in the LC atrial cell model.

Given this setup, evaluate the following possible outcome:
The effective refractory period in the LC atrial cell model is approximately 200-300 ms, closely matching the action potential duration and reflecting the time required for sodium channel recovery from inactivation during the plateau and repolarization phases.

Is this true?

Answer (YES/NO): YES